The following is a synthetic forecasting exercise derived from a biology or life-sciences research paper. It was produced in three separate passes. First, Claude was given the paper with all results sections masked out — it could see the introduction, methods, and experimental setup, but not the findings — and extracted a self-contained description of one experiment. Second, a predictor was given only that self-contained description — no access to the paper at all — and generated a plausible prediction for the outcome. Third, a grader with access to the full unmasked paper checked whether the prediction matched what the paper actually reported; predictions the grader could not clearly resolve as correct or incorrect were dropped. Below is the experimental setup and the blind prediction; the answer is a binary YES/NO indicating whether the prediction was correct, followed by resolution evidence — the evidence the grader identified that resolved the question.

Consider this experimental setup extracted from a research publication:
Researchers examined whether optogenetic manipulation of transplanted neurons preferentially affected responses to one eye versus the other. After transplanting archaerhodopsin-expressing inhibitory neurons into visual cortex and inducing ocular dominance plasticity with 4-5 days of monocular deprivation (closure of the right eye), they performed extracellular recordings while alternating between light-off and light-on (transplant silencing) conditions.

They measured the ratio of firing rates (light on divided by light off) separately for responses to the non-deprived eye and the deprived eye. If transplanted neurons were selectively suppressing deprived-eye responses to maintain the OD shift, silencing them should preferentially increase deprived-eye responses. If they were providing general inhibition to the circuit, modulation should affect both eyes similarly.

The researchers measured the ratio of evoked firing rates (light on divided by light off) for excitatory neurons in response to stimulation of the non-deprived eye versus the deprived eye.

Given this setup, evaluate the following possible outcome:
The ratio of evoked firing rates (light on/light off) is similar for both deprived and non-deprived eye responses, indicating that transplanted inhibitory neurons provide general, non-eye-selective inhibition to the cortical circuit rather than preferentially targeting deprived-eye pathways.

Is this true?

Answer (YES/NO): NO